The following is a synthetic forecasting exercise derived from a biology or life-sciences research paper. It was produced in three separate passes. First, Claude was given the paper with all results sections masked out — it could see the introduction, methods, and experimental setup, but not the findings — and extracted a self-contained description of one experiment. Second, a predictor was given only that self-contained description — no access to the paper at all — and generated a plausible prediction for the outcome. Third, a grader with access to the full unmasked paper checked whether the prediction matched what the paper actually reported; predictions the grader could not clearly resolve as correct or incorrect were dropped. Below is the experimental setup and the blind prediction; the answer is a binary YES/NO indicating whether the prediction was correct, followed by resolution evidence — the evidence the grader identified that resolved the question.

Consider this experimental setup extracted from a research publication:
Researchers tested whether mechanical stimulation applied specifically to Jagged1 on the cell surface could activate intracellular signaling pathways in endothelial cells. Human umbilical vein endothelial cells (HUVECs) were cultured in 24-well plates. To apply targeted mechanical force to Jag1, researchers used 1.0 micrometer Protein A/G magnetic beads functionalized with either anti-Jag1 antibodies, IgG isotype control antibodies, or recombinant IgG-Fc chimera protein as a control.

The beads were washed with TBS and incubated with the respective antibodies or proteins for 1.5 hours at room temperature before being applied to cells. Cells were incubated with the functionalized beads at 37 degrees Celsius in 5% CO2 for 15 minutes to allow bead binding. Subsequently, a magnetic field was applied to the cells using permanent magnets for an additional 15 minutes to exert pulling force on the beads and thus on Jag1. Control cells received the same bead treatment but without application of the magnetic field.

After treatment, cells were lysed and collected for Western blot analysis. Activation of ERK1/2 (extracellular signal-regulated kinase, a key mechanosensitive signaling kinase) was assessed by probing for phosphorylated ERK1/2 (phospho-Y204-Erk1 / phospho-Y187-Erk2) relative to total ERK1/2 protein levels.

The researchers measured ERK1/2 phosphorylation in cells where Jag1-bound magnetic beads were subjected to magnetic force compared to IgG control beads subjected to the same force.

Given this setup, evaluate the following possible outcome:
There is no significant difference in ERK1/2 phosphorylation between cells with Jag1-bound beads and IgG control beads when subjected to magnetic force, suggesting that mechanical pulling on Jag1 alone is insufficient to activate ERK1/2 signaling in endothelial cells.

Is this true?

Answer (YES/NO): NO